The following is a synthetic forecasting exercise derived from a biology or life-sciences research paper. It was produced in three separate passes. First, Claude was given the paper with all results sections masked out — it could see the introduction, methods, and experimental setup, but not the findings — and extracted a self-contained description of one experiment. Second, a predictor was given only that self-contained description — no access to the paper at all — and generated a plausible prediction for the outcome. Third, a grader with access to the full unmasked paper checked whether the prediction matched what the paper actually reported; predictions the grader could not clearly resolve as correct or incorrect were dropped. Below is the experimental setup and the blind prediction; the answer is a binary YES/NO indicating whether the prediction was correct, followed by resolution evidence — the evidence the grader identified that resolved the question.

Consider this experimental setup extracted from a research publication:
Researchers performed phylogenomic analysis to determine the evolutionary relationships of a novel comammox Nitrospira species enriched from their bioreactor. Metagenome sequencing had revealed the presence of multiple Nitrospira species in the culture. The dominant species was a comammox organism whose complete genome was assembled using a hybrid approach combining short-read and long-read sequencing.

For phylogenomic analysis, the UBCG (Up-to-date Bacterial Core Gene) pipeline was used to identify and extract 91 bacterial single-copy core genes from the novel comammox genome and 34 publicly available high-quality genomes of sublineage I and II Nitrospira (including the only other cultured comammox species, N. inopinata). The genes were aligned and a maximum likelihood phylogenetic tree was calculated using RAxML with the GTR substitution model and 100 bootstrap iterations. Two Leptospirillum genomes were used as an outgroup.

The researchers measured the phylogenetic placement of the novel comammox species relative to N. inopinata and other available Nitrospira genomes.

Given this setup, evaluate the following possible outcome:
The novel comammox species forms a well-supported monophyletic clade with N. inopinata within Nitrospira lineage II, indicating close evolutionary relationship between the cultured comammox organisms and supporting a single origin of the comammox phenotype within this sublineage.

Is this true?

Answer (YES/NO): YES